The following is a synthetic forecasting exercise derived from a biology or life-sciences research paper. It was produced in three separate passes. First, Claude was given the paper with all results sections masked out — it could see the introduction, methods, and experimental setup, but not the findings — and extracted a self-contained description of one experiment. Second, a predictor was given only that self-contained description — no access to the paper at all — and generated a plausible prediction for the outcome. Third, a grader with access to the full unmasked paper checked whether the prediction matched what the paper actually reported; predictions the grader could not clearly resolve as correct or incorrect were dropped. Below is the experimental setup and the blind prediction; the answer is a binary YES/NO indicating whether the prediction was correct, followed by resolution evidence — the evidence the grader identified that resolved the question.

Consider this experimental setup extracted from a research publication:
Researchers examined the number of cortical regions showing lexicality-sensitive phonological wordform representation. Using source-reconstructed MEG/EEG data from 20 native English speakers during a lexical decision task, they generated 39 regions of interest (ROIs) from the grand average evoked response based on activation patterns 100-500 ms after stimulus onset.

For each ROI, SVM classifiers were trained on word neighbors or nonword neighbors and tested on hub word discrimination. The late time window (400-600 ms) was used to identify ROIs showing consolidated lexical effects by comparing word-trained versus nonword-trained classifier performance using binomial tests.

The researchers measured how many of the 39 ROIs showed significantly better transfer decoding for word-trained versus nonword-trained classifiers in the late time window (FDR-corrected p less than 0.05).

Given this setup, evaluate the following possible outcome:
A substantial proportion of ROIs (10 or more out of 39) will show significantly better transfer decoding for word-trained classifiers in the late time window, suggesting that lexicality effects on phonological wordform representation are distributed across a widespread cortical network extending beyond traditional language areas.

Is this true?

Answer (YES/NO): YES